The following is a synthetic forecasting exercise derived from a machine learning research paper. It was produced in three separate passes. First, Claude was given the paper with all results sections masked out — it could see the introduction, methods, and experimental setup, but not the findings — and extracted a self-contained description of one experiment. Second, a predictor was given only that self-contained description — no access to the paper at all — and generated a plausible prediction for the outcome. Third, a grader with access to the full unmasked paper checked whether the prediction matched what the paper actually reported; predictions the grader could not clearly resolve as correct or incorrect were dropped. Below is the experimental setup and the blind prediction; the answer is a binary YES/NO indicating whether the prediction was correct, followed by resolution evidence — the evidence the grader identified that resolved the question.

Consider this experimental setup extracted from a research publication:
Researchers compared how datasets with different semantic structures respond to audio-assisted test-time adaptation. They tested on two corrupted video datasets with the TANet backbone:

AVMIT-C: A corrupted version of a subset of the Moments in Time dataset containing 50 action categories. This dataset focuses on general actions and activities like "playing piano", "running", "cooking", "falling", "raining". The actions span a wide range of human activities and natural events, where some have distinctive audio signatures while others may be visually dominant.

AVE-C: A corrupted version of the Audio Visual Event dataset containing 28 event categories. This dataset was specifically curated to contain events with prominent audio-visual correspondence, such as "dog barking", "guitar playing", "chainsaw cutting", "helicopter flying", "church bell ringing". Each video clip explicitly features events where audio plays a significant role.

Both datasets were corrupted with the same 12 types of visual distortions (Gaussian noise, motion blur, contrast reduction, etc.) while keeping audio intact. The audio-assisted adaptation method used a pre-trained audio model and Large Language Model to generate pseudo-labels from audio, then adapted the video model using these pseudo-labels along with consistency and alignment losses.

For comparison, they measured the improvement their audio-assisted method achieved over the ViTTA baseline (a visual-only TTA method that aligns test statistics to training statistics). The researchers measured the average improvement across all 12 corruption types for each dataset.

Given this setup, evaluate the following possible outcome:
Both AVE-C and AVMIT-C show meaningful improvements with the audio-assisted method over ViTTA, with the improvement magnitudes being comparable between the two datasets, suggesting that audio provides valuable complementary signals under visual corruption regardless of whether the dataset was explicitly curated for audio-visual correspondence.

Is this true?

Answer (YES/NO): NO